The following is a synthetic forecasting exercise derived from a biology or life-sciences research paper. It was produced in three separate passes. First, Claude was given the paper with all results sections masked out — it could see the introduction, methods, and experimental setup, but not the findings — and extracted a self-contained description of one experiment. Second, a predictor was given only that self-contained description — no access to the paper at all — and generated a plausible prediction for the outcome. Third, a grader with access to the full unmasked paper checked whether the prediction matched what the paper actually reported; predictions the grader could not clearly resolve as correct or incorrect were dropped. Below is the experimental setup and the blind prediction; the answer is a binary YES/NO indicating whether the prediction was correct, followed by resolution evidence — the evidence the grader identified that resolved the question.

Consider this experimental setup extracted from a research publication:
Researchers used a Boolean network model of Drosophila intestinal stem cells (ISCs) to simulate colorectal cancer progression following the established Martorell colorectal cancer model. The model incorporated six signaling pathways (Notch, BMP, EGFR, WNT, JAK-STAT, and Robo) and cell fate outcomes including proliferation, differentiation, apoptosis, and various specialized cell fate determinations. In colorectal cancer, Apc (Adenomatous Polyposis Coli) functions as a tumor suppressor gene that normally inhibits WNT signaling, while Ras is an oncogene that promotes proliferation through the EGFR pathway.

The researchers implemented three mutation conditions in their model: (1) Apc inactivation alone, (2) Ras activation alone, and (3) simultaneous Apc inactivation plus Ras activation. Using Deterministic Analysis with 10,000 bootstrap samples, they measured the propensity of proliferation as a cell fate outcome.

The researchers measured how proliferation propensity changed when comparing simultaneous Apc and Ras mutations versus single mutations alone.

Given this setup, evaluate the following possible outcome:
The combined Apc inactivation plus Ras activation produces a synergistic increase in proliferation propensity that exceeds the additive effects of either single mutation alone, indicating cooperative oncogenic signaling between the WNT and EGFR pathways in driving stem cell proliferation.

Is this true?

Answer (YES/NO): YES